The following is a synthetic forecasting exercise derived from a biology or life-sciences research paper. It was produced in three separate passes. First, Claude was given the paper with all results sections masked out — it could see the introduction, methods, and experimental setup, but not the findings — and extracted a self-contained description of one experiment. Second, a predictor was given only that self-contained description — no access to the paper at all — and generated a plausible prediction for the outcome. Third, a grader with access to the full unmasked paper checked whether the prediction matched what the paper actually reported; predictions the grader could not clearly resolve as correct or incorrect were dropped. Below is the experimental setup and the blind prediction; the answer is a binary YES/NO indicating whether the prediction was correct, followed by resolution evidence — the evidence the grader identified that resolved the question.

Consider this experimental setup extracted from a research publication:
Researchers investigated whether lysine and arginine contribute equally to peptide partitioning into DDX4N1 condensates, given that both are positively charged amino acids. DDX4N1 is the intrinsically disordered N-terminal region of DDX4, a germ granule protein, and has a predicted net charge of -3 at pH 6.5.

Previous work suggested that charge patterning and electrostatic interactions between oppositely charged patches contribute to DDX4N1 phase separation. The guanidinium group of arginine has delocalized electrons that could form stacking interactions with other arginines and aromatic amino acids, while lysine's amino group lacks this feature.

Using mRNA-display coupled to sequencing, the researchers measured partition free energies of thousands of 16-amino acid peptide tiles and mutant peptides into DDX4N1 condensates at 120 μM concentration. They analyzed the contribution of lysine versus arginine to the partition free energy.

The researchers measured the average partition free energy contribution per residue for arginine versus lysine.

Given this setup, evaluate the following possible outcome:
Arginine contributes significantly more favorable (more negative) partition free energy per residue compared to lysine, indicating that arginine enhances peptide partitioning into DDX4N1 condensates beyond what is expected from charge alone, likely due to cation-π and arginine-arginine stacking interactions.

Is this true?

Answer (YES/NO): YES